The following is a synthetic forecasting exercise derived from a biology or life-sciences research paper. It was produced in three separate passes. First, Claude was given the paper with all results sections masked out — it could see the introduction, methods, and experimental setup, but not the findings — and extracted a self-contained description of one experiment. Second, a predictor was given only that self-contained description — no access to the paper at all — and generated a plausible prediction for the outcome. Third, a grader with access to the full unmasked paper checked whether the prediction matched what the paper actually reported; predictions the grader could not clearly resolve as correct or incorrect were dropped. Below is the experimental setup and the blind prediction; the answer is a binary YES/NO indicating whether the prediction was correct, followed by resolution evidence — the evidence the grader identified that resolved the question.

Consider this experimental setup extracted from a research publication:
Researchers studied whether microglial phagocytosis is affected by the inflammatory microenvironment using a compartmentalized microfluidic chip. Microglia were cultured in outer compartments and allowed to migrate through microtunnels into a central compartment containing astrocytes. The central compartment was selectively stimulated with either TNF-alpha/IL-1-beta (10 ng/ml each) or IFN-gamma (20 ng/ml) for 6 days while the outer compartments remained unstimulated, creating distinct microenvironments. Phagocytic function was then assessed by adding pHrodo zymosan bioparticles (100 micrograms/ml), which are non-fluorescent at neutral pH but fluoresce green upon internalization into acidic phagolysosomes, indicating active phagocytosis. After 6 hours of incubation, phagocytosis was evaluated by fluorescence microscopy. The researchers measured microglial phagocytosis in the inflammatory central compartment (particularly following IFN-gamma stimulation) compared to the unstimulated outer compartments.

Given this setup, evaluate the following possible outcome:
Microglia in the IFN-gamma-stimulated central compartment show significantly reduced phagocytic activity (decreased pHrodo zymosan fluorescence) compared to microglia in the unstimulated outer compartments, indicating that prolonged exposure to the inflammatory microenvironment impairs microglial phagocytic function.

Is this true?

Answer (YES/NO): YES